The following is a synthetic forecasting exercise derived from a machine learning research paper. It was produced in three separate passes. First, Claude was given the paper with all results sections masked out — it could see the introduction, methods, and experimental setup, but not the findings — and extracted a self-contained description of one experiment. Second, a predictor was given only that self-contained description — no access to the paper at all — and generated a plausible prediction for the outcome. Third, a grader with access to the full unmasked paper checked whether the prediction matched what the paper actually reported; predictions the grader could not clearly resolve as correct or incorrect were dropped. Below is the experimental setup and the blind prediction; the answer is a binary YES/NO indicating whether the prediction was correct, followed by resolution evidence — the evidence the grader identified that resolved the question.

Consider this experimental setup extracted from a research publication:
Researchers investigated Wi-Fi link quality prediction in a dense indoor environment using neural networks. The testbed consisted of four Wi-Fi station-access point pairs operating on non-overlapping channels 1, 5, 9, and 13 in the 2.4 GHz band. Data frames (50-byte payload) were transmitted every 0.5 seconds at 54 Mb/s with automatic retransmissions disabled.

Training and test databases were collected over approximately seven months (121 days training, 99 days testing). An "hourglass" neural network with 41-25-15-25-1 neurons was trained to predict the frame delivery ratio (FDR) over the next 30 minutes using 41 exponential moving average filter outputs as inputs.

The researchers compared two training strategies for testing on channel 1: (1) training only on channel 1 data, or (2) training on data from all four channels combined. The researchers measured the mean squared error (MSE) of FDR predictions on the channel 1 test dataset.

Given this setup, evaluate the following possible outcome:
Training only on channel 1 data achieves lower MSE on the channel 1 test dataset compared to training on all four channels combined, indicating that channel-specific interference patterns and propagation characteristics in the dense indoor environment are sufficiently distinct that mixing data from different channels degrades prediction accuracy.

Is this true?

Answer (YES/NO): NO